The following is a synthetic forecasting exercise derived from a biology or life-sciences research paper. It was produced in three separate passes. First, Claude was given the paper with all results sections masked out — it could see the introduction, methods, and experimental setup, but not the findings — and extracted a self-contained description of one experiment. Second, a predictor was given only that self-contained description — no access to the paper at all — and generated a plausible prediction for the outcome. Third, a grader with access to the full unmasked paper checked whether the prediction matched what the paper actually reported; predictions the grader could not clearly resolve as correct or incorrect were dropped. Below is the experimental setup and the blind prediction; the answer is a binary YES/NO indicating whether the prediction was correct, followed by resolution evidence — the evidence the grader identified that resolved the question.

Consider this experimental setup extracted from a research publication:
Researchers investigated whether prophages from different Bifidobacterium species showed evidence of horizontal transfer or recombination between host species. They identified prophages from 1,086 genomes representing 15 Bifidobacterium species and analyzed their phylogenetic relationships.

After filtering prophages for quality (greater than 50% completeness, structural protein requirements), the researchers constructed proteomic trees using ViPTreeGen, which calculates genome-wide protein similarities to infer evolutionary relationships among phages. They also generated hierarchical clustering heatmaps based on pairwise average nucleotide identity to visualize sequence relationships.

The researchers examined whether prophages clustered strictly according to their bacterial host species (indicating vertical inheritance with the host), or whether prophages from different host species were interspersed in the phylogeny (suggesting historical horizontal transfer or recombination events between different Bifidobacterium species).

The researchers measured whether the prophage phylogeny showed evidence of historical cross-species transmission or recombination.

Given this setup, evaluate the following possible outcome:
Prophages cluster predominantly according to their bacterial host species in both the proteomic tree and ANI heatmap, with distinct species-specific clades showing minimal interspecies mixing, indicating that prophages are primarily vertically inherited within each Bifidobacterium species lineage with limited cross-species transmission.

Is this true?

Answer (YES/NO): NO